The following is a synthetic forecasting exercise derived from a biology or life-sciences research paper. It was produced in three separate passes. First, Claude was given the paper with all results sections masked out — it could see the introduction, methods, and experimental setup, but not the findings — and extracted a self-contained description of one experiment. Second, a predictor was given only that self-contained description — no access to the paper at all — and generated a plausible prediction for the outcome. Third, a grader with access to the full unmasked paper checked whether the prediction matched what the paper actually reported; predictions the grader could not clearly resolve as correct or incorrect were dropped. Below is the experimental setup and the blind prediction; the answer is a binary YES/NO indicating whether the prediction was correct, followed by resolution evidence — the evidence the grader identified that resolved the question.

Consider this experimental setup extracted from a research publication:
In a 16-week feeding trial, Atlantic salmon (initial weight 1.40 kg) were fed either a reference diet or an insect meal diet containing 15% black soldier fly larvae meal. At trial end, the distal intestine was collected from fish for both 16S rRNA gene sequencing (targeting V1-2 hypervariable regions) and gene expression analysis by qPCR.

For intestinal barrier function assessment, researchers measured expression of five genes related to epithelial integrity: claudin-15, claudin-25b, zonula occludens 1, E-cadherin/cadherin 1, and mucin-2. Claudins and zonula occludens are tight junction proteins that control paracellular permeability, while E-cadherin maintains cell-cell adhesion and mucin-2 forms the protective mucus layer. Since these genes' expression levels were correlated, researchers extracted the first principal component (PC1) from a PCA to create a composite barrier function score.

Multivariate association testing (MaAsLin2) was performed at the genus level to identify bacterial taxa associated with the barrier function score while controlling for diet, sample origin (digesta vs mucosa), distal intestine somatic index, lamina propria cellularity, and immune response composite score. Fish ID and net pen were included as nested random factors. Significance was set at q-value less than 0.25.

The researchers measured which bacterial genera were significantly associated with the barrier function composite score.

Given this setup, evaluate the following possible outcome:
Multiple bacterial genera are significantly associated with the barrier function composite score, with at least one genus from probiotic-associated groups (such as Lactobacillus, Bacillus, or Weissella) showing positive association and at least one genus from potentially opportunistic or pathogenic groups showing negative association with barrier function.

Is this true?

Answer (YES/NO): NO